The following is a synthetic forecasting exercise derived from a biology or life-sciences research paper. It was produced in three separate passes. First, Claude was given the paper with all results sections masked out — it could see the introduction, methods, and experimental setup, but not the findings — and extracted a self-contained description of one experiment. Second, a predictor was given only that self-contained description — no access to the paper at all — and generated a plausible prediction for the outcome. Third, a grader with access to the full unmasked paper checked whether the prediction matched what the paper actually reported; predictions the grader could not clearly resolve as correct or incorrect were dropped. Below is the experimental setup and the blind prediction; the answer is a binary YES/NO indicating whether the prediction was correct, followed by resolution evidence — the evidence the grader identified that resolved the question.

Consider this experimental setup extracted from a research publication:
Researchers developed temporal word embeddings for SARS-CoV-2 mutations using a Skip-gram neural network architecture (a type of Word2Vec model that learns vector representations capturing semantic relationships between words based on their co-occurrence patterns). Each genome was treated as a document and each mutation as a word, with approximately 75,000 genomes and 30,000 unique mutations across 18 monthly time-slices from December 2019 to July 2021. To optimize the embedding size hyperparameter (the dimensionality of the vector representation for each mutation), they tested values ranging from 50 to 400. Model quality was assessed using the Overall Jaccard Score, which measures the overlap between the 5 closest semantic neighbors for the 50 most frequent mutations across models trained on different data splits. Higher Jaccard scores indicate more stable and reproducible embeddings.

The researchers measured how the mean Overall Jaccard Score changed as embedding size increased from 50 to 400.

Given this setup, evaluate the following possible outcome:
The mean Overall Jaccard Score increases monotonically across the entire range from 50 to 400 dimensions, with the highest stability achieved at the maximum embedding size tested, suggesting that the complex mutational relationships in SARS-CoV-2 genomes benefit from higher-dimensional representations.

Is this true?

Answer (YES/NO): NO